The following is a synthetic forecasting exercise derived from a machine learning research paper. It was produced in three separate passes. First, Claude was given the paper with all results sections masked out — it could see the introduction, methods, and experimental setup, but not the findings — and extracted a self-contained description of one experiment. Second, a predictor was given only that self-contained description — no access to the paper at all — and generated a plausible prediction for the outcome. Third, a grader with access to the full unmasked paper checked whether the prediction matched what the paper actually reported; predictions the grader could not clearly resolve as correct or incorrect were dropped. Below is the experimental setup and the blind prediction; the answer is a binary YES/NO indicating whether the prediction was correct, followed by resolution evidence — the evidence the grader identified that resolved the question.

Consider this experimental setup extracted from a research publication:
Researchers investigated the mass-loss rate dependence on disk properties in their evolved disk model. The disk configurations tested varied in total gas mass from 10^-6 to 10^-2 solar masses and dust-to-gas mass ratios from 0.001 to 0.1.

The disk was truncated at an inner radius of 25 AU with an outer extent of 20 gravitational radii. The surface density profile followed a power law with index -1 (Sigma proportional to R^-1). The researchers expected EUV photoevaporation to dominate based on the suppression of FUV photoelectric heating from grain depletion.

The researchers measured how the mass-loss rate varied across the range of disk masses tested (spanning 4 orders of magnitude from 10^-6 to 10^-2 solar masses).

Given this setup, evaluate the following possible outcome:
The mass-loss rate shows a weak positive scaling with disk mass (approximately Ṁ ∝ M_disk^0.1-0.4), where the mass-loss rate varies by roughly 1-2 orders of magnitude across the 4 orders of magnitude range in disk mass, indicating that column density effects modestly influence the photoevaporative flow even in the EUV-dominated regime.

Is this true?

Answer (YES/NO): NO